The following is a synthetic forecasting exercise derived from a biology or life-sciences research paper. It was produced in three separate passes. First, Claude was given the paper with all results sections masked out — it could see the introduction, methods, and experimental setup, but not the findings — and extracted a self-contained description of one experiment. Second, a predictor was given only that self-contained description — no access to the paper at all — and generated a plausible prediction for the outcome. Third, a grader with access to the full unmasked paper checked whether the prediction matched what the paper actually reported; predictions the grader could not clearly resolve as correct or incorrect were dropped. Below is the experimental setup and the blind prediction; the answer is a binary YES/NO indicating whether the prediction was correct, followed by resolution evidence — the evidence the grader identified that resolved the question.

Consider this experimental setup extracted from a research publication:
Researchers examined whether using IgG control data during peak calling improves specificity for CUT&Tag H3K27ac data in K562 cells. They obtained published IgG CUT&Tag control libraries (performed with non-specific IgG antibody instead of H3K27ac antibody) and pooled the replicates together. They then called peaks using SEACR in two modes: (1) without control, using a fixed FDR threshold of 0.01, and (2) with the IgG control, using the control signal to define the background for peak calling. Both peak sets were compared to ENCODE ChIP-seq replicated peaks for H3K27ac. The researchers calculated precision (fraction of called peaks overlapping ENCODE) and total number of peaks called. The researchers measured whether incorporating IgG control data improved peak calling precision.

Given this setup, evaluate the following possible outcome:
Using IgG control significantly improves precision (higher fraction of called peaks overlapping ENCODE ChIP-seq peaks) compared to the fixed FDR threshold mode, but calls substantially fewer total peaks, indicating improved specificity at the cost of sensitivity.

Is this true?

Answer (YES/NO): NO